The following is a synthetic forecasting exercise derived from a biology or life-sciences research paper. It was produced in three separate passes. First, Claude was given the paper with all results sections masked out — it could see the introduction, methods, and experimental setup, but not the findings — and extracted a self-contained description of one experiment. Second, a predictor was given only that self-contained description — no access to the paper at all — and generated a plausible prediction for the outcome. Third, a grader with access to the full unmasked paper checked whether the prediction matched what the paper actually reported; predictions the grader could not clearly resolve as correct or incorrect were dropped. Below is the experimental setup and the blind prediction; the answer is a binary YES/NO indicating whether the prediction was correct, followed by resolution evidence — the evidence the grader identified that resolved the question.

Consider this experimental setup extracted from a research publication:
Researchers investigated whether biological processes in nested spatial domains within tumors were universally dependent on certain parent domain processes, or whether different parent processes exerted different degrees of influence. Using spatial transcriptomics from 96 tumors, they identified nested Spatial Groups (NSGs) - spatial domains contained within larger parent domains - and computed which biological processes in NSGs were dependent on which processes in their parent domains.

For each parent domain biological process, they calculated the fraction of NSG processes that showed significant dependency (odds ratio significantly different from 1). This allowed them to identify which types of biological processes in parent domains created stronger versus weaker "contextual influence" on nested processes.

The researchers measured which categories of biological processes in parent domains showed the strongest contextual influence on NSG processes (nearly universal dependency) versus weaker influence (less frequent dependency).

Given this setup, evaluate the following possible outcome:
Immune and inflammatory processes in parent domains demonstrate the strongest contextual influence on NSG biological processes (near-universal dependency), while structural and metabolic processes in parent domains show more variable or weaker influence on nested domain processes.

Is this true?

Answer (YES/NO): NO